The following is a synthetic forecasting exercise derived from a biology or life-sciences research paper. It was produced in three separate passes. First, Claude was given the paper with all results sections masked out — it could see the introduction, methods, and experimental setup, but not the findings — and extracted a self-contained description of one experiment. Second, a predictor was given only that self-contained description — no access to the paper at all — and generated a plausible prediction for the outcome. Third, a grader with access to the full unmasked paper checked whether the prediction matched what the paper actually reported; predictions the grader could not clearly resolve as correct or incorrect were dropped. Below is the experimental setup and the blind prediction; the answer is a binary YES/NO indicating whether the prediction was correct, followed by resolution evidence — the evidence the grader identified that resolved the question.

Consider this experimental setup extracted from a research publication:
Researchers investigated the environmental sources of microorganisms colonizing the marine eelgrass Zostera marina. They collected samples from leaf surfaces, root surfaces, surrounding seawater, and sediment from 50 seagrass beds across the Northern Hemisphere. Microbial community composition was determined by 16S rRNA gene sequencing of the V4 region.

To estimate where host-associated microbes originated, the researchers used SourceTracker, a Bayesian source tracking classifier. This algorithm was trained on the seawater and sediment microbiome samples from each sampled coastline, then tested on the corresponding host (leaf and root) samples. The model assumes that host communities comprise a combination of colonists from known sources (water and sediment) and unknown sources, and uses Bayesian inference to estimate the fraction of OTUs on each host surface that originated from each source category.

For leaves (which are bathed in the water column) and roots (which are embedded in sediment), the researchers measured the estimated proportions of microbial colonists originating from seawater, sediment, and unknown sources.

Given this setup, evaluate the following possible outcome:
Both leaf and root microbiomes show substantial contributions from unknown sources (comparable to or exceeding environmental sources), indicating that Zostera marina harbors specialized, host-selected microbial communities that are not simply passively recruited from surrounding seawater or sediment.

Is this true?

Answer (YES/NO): NO